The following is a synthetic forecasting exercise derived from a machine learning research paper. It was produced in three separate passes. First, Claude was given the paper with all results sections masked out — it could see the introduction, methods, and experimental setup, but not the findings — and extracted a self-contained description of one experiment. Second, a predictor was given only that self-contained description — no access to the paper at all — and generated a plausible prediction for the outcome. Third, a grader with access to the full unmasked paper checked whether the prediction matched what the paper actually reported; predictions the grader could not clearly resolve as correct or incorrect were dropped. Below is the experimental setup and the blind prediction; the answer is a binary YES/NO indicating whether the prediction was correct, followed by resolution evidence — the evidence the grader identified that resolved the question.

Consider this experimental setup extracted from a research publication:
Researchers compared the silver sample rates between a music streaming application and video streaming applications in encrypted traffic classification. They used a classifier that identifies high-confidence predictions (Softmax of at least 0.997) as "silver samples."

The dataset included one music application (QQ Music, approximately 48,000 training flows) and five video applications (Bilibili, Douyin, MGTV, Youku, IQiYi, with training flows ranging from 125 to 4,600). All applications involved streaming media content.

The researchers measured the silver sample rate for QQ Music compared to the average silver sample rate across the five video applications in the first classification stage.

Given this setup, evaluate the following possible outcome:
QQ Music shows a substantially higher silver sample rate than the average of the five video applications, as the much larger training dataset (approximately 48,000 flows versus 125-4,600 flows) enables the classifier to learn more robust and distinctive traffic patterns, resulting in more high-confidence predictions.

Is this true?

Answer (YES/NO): YES